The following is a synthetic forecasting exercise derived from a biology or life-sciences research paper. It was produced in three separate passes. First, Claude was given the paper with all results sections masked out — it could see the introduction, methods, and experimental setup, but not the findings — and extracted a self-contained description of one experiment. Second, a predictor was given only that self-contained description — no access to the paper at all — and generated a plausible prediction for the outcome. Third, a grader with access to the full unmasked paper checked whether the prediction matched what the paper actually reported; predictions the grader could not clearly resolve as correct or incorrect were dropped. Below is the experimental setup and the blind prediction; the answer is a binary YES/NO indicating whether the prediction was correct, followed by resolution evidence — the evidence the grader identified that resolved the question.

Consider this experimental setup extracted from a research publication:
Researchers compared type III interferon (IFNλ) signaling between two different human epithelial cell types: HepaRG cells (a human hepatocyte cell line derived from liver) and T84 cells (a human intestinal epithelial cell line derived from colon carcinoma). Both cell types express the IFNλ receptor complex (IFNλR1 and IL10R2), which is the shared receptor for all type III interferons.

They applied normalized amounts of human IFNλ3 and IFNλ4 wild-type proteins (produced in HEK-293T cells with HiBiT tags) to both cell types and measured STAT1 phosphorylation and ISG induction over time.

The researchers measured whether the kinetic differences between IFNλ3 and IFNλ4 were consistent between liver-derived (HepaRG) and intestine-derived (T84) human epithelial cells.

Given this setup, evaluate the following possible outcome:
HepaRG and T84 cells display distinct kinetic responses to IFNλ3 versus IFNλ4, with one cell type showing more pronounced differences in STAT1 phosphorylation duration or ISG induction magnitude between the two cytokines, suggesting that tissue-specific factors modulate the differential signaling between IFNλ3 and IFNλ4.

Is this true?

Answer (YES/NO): YES